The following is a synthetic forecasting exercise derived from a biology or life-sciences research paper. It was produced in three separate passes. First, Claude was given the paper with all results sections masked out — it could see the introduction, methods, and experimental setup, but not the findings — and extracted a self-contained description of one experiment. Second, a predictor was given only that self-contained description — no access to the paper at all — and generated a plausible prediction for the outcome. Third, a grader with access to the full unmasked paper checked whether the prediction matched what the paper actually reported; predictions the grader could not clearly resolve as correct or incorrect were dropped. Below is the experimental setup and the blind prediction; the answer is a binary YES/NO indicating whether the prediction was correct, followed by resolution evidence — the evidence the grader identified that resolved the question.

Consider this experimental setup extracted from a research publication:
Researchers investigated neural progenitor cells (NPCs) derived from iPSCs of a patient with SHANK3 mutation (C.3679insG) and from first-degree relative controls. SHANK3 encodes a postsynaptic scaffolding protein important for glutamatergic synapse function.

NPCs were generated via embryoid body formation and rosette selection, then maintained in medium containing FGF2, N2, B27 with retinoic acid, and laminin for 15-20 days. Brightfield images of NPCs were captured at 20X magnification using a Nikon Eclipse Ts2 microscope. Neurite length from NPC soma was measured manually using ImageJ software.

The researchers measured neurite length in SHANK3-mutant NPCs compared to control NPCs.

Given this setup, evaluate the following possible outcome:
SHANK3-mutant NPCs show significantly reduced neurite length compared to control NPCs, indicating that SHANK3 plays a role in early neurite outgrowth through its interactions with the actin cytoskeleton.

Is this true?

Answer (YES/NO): NO